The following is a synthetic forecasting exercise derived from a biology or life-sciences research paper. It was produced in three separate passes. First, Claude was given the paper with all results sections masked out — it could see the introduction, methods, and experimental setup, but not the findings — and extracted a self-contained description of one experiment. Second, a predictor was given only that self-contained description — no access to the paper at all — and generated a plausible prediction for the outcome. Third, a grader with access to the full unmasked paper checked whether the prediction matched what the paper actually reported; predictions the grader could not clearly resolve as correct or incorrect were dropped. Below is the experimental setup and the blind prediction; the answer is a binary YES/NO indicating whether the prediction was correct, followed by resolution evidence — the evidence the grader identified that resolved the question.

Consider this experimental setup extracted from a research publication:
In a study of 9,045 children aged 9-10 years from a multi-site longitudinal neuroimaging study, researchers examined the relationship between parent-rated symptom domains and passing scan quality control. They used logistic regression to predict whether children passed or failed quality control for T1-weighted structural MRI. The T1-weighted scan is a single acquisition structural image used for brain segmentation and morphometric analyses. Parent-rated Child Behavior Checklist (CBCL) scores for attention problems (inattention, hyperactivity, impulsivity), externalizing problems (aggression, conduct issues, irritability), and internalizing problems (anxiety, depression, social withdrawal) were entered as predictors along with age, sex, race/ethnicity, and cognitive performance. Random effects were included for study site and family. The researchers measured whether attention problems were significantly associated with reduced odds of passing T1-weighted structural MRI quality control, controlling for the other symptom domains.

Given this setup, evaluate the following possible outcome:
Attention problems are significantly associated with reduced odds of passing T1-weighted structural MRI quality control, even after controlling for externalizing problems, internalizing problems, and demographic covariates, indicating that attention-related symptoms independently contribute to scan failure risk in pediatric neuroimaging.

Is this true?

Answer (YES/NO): YES